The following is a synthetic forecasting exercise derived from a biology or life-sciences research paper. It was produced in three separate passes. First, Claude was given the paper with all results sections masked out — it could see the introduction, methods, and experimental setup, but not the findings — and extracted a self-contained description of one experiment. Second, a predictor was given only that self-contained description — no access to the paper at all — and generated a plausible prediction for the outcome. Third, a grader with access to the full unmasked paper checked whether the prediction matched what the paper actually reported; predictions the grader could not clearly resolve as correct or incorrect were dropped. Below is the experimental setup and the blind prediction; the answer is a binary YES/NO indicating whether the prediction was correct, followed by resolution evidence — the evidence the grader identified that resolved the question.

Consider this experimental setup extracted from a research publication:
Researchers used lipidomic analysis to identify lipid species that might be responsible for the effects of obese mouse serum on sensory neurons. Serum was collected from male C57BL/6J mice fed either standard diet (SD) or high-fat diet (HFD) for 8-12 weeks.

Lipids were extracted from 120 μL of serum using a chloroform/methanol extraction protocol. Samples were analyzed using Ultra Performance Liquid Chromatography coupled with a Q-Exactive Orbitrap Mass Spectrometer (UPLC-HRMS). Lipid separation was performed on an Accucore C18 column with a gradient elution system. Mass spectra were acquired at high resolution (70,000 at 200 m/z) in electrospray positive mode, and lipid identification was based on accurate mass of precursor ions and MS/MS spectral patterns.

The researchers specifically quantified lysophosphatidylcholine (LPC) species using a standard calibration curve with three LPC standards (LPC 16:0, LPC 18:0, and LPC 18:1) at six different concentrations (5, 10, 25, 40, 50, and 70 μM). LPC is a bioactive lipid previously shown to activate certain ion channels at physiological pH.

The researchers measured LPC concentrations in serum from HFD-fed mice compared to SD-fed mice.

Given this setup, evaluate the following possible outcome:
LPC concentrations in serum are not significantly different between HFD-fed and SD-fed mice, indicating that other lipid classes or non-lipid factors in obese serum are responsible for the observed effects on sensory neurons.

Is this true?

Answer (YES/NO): NO